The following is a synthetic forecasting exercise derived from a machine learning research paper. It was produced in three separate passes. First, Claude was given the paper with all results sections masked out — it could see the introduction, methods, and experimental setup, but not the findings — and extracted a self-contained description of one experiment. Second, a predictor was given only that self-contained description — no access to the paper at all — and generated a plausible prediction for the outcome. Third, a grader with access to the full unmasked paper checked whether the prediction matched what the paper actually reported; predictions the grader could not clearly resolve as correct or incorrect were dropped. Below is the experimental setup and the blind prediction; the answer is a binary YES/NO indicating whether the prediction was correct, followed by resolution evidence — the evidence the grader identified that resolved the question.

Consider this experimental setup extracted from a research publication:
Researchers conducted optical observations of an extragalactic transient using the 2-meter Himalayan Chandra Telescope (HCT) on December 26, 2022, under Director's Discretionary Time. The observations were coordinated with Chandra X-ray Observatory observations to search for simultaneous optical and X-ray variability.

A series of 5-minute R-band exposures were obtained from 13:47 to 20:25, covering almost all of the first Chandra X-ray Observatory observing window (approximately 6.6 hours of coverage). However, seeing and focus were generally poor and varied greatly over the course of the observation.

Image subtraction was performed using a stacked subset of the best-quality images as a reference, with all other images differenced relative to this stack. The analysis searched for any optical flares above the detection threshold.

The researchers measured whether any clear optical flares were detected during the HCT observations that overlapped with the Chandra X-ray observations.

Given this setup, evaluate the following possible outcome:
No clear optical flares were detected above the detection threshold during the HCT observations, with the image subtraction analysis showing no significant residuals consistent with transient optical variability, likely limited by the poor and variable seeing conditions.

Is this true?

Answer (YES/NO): YES